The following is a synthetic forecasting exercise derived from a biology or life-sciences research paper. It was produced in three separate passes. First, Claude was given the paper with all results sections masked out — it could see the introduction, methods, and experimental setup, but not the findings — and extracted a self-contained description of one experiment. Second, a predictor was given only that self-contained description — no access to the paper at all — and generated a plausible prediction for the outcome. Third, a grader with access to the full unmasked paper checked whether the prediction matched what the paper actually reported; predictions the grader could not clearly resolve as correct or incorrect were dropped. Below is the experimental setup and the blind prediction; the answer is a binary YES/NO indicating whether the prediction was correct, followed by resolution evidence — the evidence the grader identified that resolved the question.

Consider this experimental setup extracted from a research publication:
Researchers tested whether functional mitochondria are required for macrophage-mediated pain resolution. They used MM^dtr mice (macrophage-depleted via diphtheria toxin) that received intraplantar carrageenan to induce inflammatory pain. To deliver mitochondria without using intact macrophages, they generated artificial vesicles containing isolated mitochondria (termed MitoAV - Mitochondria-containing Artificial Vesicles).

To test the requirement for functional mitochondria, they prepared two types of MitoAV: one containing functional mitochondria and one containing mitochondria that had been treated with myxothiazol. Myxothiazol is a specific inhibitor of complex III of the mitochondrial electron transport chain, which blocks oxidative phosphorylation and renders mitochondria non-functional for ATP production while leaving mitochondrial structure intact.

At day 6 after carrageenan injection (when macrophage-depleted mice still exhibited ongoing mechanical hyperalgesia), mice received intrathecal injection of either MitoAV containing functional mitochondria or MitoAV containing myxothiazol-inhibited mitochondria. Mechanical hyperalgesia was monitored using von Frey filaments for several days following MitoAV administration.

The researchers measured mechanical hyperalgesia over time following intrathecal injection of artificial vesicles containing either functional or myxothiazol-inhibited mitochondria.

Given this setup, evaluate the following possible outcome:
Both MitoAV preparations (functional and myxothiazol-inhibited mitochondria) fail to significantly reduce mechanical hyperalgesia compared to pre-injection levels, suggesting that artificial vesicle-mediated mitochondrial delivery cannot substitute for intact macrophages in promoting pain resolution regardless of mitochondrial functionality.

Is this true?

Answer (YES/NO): NO